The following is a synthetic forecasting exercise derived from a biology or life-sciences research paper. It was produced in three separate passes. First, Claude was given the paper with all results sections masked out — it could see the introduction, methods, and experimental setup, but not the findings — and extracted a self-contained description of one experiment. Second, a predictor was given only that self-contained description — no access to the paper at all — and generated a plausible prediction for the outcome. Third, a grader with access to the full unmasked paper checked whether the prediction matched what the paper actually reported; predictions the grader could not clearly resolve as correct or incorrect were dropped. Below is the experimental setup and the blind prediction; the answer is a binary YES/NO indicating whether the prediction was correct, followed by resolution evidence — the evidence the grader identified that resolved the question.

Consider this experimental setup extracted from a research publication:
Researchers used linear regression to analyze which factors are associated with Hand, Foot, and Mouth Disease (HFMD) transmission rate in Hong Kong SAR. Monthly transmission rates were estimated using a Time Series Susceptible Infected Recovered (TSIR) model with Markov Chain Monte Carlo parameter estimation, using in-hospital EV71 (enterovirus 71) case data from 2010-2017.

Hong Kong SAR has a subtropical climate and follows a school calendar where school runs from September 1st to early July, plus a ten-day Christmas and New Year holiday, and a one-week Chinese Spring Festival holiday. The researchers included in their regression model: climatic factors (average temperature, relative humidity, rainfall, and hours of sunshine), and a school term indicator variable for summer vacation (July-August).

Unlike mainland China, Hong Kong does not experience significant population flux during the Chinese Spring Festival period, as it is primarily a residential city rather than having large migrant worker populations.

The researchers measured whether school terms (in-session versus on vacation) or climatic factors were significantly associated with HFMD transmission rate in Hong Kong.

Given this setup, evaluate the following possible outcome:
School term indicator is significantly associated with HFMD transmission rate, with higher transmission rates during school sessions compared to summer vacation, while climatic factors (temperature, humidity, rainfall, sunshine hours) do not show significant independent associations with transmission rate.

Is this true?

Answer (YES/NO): NO